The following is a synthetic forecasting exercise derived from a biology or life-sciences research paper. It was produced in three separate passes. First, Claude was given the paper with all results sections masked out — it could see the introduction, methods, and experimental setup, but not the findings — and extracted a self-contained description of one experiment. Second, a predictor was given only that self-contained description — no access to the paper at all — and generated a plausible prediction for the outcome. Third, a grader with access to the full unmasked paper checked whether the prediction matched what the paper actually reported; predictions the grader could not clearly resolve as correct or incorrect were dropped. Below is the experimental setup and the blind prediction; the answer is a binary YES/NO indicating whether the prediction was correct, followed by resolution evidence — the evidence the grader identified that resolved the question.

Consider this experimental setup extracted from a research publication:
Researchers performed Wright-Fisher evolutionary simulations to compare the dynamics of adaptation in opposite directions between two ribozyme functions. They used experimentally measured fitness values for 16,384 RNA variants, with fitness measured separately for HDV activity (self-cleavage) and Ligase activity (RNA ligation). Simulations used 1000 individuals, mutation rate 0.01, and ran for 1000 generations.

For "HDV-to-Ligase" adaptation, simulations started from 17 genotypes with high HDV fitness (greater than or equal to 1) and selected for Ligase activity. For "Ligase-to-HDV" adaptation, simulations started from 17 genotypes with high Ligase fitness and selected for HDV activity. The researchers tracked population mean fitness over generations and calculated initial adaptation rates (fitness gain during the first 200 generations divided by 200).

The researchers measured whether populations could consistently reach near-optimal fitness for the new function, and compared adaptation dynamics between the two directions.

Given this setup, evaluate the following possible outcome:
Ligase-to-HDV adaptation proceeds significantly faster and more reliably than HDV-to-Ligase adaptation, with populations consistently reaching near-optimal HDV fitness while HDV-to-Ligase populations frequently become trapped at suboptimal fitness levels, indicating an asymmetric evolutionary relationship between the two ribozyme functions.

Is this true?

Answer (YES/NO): NO